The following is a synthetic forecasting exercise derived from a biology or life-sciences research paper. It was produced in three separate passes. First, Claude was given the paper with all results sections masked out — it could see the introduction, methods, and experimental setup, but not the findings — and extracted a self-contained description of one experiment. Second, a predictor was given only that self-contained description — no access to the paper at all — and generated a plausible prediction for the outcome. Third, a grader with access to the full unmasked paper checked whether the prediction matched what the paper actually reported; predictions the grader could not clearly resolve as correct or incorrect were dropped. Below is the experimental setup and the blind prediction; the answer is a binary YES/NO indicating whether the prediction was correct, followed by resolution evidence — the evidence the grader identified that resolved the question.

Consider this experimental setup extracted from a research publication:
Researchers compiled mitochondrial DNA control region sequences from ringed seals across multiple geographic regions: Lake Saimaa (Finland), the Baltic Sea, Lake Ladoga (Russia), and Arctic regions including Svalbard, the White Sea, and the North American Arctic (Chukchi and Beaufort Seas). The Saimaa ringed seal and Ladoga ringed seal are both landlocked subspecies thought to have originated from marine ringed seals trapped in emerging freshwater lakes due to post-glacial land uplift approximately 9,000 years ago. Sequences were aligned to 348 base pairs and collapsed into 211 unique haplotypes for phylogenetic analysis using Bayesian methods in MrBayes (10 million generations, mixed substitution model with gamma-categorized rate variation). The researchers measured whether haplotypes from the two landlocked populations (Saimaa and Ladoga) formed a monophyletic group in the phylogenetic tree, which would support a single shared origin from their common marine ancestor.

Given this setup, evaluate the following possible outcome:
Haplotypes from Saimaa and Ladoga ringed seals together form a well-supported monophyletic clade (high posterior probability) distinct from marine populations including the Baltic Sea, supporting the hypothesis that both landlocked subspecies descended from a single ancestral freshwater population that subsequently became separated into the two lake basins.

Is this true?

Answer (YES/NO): NO